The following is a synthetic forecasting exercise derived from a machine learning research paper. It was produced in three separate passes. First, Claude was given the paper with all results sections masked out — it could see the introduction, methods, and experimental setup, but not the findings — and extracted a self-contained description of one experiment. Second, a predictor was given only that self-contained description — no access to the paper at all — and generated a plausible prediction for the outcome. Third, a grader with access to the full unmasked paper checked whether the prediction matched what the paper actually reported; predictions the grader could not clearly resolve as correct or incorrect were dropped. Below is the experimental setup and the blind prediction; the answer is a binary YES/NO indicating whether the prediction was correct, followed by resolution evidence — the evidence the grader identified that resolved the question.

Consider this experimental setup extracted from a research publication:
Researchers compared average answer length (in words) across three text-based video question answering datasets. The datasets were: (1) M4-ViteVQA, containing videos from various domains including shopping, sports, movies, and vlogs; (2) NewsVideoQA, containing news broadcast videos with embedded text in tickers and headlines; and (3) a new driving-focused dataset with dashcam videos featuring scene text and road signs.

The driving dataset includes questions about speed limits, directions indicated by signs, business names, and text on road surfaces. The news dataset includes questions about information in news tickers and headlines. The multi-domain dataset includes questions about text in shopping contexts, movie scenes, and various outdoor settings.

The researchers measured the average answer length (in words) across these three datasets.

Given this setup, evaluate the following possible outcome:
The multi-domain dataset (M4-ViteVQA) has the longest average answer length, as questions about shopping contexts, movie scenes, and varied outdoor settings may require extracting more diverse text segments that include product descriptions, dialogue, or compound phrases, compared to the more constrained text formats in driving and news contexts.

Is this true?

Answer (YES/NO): NO